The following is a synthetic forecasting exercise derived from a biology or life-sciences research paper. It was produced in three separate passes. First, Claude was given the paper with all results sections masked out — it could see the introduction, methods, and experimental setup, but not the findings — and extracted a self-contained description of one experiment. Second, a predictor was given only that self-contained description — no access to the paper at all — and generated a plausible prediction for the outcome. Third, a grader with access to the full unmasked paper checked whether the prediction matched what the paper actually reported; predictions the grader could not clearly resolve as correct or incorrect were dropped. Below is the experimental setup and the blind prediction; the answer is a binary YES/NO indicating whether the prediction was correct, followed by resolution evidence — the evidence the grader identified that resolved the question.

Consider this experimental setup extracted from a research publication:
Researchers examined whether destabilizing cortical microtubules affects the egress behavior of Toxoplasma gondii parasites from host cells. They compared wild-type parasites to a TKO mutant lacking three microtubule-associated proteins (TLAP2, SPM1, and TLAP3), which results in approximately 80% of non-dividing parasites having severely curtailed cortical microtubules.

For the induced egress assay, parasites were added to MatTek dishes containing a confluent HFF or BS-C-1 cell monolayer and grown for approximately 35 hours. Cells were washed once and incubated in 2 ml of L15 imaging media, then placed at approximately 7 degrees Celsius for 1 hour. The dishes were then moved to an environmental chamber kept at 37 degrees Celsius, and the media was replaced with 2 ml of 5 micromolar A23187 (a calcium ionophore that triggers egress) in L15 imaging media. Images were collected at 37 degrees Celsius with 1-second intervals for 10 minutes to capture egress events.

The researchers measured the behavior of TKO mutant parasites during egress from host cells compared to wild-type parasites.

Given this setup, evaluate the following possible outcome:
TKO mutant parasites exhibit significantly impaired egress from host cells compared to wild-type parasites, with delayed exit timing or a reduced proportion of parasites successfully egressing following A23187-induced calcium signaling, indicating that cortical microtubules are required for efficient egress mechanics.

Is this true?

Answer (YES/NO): NO